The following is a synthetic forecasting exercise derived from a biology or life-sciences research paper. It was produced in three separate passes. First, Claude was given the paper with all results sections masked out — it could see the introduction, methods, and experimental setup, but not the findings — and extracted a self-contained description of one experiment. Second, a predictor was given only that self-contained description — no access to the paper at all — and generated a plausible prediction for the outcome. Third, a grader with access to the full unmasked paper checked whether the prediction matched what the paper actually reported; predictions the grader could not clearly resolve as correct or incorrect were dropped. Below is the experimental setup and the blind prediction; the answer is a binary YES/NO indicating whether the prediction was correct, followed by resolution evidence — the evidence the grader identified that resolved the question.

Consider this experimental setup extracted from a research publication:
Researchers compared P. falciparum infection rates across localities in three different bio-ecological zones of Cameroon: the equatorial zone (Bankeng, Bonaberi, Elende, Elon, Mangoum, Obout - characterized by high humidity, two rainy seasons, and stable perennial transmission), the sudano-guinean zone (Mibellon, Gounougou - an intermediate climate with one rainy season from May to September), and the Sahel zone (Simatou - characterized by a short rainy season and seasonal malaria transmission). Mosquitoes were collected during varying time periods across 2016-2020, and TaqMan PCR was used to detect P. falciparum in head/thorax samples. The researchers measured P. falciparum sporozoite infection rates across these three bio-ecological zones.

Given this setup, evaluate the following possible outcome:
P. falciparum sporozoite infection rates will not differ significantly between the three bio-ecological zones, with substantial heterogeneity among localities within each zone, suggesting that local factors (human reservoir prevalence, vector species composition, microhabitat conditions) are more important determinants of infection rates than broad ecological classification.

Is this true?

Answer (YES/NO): YES